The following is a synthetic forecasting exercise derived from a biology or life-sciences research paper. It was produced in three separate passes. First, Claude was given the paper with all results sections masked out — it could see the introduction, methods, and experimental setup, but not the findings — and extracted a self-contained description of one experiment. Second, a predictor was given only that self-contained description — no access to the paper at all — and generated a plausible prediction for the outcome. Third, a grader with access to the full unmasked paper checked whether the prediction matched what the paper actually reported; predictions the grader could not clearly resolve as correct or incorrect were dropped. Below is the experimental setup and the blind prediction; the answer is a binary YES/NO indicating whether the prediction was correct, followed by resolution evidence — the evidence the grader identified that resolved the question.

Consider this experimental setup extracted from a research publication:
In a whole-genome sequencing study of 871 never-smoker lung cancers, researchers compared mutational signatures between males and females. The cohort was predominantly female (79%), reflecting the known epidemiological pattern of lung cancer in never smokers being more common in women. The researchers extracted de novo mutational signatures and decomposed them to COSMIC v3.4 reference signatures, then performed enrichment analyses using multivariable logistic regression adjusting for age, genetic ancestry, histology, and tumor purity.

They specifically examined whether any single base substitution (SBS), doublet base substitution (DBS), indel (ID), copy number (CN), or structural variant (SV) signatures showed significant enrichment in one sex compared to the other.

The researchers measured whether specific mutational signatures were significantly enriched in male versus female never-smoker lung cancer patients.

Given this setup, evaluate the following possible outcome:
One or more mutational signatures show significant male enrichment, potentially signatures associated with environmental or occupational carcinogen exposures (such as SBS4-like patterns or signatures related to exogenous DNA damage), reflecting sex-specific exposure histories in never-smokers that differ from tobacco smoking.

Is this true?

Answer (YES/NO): YES